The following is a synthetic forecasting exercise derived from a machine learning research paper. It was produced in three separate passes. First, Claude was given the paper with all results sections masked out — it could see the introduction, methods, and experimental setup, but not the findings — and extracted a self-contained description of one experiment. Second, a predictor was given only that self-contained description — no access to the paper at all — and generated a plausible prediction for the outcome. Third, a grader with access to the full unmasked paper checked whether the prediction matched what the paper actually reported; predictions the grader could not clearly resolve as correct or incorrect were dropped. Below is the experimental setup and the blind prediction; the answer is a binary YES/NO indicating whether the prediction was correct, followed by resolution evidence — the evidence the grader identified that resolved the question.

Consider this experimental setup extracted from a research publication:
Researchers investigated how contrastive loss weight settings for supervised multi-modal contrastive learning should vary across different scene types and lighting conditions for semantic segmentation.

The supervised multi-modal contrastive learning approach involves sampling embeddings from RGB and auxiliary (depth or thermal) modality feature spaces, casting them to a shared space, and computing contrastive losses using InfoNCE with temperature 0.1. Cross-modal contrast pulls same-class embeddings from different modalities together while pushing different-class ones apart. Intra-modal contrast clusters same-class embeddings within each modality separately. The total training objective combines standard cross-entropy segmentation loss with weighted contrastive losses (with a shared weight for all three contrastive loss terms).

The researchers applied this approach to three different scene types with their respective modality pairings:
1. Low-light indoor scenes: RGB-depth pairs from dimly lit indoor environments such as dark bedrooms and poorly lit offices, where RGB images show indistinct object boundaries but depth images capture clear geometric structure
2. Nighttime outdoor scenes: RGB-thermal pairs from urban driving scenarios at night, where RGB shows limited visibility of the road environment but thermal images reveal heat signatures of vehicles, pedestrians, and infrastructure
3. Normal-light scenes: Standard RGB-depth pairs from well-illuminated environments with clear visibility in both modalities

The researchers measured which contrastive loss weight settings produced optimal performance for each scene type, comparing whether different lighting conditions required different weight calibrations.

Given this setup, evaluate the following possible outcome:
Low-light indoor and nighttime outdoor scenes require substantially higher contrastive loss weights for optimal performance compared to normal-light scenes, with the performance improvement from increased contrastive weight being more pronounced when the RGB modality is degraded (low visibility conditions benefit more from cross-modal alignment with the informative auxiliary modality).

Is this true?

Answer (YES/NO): NO